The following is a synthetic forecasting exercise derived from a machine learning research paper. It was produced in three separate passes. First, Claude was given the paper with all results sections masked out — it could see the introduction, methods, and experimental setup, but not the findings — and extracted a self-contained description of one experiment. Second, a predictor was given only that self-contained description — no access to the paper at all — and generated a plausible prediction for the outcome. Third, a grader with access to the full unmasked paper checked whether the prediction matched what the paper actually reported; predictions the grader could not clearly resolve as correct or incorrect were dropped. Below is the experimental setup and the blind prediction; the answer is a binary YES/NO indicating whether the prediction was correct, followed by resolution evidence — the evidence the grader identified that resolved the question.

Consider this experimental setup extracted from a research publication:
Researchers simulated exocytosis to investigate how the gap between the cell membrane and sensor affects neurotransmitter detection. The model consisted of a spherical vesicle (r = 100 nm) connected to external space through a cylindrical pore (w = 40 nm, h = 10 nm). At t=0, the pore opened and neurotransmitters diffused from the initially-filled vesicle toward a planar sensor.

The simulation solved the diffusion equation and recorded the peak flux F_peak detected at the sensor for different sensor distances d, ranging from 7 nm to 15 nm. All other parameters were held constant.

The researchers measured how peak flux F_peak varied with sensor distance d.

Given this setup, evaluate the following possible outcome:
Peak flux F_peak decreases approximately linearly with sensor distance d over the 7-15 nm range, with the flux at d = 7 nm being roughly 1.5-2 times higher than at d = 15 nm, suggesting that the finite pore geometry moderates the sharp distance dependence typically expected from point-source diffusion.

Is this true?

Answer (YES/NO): NO